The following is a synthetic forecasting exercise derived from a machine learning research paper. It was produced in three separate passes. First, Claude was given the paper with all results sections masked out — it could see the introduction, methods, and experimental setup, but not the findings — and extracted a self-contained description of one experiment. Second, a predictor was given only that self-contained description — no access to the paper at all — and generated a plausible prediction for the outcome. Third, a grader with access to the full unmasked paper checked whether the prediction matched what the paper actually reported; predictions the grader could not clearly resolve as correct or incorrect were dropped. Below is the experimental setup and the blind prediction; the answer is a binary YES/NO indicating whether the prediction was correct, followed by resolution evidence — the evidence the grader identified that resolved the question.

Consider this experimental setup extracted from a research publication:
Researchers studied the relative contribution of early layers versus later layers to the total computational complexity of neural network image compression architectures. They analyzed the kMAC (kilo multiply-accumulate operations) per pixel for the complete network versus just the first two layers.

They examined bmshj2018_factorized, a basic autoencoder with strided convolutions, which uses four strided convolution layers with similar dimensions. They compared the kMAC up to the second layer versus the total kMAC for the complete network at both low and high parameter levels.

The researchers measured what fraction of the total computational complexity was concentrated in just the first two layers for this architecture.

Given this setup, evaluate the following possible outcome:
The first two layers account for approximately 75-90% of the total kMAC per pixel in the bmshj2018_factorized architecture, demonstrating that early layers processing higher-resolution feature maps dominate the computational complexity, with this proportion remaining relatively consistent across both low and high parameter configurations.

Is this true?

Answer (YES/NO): YES